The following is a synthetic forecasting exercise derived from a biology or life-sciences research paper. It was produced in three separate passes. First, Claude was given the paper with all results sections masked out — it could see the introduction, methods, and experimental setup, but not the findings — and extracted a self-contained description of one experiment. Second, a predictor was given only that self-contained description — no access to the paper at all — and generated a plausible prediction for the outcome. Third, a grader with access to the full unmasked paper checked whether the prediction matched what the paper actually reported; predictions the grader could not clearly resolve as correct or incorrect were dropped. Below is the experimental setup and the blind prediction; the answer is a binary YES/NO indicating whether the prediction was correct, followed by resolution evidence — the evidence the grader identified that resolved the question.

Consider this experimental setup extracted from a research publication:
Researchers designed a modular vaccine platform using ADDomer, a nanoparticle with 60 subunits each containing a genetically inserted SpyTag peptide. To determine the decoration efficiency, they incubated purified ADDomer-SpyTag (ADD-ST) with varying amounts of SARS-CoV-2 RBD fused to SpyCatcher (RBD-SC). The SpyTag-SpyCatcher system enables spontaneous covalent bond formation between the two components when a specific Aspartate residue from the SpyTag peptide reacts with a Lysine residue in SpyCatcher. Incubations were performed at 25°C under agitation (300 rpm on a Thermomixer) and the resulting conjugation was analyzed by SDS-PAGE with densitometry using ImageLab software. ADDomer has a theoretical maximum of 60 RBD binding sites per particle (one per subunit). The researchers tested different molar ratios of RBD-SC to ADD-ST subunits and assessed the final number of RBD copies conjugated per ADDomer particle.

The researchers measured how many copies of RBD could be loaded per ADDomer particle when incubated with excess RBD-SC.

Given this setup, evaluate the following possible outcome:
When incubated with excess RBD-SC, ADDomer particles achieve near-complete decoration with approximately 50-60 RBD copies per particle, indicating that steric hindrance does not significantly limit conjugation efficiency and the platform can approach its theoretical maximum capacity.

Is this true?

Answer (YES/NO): YES